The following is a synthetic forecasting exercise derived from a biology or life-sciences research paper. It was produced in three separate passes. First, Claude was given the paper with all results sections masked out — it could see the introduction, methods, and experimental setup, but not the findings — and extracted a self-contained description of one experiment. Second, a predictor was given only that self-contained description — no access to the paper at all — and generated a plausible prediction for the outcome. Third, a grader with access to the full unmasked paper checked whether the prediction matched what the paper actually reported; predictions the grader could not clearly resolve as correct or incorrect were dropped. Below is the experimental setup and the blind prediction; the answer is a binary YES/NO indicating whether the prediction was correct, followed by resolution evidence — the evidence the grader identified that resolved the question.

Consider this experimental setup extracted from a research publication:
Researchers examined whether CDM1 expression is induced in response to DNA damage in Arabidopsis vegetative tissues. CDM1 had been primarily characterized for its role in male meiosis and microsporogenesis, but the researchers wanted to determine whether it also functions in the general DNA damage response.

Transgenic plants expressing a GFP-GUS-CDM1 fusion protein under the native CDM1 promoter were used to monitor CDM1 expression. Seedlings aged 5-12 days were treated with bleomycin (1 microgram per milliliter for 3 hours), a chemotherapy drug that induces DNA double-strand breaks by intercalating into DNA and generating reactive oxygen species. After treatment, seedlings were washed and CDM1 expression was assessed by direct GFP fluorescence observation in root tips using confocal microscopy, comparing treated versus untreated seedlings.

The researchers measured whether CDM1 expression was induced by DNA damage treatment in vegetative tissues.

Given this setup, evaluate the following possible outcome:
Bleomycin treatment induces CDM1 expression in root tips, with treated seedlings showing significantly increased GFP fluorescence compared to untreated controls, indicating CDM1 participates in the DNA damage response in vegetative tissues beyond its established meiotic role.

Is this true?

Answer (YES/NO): YES